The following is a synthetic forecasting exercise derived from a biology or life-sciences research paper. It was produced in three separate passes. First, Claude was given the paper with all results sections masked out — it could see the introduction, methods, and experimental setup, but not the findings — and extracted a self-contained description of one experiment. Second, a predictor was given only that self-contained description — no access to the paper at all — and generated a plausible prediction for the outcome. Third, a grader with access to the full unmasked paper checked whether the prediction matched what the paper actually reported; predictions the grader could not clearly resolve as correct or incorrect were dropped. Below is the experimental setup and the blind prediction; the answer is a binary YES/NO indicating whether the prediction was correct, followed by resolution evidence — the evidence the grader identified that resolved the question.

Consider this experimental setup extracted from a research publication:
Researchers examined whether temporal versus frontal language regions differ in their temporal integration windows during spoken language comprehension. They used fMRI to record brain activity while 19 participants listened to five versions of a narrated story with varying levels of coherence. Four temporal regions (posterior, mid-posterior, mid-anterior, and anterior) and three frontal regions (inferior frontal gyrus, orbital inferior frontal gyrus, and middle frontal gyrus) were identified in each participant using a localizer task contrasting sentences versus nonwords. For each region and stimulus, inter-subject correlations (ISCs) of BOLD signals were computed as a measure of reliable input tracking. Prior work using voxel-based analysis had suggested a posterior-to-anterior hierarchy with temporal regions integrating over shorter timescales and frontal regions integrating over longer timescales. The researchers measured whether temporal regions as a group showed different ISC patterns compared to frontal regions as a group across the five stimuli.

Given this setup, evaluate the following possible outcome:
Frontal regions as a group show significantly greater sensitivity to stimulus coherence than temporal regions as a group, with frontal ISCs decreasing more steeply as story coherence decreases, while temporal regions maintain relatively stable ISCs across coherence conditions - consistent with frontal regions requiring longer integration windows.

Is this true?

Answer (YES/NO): NO